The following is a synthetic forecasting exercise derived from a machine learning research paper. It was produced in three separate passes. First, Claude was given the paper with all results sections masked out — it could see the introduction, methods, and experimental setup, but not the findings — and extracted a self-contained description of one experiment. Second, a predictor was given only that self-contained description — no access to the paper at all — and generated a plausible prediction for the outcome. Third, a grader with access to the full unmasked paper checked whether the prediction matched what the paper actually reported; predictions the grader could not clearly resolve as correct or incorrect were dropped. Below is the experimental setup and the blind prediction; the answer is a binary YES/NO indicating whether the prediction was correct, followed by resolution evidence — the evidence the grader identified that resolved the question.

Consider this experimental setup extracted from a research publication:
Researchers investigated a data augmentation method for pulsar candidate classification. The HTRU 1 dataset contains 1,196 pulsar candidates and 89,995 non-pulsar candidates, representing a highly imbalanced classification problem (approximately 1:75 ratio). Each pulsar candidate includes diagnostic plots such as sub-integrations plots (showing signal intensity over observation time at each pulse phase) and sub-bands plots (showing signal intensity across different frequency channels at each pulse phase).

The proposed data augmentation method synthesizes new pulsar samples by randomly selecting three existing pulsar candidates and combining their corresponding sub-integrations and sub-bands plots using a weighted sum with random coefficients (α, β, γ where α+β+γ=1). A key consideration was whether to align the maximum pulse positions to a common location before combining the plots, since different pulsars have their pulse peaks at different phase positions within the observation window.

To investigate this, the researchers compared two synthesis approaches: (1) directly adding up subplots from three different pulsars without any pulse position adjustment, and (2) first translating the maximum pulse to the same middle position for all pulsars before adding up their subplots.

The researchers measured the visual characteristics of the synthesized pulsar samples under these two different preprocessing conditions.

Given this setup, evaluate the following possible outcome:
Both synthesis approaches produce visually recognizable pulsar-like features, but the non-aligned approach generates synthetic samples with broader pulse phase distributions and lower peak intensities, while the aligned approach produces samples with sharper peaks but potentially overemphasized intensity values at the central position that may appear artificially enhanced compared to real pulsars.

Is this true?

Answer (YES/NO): NO